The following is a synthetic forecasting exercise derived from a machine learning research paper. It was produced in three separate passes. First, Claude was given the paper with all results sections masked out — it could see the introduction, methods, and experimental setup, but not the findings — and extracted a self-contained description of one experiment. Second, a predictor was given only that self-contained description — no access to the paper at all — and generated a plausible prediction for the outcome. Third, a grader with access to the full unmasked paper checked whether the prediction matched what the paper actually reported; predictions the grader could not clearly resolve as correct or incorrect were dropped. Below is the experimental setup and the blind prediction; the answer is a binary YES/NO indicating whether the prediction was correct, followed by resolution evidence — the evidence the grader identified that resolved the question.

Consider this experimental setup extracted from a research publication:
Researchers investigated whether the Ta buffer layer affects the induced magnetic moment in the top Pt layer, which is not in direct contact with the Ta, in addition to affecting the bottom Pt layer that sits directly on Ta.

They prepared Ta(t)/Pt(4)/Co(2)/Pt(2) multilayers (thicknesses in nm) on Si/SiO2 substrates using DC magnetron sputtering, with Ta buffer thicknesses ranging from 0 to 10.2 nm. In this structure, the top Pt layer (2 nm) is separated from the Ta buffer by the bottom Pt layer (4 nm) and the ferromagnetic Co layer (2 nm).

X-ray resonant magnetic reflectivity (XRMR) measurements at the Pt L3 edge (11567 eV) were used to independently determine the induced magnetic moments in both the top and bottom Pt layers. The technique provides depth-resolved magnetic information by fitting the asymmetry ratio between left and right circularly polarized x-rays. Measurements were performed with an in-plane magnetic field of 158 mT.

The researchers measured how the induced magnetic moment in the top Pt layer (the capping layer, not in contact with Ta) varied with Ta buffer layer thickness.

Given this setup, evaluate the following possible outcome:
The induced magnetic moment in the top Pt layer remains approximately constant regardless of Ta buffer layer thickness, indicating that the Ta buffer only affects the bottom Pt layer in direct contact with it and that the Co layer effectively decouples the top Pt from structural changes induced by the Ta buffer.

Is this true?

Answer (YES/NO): YES